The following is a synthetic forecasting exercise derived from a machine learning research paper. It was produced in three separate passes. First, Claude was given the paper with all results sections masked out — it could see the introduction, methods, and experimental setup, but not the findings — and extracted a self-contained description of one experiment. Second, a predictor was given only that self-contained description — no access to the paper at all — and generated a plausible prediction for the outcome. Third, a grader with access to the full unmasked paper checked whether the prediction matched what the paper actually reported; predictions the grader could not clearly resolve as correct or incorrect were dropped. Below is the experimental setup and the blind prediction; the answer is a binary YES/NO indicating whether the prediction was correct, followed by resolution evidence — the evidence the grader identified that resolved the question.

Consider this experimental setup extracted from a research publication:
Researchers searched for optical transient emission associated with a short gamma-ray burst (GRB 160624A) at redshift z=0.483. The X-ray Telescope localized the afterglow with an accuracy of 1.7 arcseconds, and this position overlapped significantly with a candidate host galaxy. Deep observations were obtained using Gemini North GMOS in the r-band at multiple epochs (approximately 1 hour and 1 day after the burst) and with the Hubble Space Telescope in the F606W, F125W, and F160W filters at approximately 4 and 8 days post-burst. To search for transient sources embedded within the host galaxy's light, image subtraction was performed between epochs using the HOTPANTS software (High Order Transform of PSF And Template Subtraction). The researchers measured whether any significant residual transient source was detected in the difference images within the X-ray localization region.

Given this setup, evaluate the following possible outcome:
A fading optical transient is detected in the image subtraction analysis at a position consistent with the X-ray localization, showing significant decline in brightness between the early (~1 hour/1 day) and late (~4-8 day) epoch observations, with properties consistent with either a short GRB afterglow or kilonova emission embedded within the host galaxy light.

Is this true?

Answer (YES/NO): NO